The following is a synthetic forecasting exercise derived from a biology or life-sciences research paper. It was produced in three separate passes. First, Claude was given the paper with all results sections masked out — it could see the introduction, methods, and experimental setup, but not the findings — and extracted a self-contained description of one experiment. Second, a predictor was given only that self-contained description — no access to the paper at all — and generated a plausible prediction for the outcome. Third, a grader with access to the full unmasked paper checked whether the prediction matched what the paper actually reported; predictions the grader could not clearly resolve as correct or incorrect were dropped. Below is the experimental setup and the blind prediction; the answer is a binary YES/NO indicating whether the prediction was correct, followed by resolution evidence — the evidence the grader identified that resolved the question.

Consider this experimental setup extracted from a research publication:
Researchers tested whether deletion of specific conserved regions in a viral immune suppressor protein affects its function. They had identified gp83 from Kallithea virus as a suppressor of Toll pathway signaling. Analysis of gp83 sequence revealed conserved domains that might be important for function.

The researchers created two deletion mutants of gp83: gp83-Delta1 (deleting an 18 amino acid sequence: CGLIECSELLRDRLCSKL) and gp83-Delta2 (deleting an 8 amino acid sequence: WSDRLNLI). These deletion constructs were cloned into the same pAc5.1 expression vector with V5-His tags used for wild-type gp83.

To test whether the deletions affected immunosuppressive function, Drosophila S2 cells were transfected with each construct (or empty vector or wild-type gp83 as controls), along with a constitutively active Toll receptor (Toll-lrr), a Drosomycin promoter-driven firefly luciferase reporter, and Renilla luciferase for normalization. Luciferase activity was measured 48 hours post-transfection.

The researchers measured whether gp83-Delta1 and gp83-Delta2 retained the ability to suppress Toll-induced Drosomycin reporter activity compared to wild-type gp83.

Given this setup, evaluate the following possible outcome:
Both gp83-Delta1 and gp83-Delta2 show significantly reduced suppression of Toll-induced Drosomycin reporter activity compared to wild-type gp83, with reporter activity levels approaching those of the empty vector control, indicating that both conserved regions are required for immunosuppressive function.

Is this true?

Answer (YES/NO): YES